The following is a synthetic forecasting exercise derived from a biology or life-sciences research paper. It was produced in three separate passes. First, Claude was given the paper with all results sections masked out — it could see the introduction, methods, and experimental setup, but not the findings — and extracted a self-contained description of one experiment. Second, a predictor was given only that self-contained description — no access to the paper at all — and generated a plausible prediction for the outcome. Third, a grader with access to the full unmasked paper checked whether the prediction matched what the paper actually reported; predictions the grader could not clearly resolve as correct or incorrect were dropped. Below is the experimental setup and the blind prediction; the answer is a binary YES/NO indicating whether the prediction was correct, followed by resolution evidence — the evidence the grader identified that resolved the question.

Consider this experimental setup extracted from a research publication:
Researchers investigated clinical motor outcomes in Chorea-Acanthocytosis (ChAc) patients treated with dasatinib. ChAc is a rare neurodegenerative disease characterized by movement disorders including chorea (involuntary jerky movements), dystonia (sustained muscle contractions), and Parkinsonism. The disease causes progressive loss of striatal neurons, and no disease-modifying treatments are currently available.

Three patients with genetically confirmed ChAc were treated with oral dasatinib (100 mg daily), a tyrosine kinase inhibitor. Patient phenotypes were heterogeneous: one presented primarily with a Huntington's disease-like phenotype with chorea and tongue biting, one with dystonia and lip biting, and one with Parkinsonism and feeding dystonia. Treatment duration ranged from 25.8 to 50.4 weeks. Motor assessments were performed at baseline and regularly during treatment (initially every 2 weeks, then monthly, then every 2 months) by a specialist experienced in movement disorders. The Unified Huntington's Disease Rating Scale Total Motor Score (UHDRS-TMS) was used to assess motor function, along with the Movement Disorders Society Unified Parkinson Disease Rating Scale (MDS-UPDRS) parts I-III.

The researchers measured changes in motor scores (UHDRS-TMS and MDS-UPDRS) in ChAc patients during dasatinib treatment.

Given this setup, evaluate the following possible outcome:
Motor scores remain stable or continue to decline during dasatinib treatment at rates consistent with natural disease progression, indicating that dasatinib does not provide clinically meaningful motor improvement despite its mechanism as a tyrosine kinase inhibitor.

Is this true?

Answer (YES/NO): YES